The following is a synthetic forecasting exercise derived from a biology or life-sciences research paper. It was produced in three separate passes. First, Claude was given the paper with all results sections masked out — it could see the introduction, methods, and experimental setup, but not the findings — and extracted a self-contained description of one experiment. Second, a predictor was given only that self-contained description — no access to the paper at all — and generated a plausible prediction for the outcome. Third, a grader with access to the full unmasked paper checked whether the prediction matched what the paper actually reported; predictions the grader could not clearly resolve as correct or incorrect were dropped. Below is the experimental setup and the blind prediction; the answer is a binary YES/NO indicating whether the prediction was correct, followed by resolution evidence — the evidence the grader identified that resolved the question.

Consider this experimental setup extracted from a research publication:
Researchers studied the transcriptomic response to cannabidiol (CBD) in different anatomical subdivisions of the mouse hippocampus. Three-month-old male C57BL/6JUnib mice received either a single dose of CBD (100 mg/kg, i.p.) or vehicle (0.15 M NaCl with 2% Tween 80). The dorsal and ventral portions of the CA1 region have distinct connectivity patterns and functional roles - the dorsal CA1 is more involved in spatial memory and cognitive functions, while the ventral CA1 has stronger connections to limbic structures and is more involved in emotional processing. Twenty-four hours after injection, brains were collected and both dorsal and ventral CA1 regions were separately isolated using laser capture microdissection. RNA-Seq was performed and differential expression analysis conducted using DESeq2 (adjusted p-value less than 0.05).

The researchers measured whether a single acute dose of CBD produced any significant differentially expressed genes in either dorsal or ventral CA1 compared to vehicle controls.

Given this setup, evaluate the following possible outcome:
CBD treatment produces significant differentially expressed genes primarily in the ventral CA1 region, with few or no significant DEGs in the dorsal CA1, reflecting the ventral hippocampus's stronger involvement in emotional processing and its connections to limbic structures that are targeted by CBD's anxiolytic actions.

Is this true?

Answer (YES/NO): YES